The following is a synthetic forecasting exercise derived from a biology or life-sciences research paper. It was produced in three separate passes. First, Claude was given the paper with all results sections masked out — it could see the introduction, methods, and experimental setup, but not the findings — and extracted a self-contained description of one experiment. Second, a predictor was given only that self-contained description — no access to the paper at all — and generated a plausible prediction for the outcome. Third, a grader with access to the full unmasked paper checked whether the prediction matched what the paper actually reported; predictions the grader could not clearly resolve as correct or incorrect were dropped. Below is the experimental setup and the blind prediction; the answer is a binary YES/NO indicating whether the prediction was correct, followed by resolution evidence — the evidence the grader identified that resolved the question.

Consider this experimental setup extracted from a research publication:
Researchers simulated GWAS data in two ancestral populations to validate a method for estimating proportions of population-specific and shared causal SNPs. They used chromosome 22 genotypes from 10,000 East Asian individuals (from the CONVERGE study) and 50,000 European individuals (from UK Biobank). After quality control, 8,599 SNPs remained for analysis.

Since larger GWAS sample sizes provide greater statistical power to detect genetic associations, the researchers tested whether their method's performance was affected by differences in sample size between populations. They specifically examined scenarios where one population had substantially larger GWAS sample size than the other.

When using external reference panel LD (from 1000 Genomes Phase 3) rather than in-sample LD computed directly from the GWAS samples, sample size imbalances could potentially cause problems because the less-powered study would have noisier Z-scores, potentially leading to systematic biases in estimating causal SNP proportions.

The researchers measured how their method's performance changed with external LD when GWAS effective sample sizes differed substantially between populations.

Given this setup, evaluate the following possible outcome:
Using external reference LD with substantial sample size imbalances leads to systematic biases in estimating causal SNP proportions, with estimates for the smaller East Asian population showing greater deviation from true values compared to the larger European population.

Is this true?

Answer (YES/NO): YES